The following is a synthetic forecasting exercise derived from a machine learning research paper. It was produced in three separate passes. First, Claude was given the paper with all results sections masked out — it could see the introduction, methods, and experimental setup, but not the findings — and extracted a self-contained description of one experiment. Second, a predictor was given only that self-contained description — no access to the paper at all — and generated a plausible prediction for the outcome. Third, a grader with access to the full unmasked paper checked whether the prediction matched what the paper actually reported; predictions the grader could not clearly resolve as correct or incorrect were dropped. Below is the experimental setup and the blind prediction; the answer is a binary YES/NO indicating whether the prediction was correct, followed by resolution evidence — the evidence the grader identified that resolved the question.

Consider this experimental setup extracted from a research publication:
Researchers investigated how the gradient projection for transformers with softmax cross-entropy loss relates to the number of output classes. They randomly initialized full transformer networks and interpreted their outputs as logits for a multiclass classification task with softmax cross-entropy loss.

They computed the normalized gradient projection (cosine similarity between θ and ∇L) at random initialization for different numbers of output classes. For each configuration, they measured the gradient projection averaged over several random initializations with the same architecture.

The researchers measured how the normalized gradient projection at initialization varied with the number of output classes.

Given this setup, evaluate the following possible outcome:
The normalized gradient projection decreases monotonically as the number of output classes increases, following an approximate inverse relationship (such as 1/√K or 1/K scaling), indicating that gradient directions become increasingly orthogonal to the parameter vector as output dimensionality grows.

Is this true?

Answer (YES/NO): YES